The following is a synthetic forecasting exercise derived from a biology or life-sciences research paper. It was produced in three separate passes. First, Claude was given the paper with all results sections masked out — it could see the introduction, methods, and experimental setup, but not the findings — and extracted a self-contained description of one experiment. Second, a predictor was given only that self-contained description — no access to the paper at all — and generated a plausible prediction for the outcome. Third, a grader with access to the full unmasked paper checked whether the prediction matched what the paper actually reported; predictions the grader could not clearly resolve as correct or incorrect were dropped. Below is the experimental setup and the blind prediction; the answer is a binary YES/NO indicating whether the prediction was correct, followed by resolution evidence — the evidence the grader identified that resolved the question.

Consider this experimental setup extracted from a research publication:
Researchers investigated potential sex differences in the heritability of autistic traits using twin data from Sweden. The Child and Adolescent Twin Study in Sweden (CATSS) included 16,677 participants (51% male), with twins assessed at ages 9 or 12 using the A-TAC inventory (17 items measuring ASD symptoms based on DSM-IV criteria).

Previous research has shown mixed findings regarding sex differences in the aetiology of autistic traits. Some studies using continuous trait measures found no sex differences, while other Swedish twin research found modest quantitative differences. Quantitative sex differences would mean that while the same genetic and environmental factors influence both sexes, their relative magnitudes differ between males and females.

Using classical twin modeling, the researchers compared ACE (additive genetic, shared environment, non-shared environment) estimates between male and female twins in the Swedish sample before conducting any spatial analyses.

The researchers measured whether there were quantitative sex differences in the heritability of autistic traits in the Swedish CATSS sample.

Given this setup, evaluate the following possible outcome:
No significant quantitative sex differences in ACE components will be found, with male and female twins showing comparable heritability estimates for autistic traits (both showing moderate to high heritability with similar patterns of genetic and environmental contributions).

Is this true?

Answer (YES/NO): NO